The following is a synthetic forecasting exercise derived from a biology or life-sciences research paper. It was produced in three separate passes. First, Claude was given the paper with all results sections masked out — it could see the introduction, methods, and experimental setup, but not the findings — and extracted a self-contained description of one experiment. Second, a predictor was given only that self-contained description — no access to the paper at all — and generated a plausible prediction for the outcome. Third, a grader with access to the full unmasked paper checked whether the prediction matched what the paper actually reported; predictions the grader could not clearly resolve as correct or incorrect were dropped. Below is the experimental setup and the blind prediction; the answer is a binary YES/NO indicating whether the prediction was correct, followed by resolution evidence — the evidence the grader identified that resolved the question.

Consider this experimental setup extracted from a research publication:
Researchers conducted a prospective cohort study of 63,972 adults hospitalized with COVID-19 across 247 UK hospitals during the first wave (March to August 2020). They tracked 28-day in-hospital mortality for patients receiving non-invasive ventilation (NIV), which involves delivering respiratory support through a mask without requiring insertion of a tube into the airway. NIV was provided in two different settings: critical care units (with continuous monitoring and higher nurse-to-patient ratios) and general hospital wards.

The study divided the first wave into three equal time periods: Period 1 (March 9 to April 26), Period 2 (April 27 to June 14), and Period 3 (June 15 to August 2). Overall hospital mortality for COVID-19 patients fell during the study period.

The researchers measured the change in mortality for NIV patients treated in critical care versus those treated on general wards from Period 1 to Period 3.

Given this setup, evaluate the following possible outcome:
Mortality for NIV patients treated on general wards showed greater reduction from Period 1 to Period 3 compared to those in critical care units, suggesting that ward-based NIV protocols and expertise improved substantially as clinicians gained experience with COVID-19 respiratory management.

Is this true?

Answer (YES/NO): NO